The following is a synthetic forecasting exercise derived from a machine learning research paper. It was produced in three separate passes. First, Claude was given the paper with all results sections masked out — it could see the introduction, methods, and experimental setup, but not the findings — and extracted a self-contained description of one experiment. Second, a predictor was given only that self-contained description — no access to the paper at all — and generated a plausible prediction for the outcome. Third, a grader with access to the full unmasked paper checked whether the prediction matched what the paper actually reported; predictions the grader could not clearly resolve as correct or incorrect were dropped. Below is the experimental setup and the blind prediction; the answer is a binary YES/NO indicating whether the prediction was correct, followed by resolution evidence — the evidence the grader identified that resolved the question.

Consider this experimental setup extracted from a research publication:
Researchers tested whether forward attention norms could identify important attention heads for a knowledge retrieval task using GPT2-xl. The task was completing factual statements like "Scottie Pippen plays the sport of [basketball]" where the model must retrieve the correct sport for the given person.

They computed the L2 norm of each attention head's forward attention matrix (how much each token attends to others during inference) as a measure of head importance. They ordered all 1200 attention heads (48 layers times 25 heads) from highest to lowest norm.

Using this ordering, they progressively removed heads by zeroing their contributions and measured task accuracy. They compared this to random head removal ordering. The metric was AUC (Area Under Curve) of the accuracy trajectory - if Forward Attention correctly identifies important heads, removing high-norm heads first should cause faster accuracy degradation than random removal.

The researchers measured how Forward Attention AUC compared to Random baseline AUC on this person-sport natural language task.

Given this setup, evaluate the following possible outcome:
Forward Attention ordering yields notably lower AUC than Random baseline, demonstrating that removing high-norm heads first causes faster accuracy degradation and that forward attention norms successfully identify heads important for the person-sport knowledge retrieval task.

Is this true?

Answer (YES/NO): NO